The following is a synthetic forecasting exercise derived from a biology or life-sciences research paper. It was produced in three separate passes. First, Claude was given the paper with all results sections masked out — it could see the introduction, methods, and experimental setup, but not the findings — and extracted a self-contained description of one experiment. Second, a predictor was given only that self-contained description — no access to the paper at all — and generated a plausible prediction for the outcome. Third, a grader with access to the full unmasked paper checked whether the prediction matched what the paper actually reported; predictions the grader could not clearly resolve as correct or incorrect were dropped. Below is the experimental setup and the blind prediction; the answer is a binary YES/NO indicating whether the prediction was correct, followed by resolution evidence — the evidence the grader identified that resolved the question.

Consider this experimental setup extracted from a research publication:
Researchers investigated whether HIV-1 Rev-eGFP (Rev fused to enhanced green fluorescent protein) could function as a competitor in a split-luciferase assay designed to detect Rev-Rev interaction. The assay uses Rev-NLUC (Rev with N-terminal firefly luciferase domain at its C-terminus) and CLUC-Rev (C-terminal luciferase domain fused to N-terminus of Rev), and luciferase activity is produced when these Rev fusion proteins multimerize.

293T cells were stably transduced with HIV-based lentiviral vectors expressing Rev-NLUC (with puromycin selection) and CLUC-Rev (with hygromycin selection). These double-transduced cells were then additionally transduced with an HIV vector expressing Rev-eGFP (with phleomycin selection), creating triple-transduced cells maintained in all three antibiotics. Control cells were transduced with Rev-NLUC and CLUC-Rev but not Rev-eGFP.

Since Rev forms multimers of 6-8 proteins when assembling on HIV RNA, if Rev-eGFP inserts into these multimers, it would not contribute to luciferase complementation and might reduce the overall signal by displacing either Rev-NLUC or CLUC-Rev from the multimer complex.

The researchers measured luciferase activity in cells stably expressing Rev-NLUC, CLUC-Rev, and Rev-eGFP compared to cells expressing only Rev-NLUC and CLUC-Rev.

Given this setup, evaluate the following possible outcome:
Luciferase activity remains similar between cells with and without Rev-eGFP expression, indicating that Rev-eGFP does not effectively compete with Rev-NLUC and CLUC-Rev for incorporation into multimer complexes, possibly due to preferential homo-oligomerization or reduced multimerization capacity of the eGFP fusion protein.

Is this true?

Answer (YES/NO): NO